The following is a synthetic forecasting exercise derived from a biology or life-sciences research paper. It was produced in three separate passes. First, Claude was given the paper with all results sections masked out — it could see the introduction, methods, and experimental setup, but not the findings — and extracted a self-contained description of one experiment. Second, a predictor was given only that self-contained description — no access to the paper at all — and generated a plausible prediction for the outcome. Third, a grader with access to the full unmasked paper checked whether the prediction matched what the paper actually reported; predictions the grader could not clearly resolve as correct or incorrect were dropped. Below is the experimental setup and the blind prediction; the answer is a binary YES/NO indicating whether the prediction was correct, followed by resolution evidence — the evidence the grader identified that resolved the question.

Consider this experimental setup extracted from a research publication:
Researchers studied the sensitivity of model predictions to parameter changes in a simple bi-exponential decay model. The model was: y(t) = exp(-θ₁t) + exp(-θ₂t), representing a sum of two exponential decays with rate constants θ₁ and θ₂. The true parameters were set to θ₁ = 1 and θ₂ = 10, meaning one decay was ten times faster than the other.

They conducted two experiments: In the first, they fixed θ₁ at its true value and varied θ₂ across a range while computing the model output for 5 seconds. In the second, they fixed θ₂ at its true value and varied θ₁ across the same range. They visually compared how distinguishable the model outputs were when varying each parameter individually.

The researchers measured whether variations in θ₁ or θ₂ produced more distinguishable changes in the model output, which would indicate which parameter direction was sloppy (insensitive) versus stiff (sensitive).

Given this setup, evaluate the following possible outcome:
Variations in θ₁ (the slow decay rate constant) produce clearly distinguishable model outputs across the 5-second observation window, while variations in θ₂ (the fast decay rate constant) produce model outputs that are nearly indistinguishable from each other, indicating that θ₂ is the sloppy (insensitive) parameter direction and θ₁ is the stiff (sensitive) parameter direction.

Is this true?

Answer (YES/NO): YES